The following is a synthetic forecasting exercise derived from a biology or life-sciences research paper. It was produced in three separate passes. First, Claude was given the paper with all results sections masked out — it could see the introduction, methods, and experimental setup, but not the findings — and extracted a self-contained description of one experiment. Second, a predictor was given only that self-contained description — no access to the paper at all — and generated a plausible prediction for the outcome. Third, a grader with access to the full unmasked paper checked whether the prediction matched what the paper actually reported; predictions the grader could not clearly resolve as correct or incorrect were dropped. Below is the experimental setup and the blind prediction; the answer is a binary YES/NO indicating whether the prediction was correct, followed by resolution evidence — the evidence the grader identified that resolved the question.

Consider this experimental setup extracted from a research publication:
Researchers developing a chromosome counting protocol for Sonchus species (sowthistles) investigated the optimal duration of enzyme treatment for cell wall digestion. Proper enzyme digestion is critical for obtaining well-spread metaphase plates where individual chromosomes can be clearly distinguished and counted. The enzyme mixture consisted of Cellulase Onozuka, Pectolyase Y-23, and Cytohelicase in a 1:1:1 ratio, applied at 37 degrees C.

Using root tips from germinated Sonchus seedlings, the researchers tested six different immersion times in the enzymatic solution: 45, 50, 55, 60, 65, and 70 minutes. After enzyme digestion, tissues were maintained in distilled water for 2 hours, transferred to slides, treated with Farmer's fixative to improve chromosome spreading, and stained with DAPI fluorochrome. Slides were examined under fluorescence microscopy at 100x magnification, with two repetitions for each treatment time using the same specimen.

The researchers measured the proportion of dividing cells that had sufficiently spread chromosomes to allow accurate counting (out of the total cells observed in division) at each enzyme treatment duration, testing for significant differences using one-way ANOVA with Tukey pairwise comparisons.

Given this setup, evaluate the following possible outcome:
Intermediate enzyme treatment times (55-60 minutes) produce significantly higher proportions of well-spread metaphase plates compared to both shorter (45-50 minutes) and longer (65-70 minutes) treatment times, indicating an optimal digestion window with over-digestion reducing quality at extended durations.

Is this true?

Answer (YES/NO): NO